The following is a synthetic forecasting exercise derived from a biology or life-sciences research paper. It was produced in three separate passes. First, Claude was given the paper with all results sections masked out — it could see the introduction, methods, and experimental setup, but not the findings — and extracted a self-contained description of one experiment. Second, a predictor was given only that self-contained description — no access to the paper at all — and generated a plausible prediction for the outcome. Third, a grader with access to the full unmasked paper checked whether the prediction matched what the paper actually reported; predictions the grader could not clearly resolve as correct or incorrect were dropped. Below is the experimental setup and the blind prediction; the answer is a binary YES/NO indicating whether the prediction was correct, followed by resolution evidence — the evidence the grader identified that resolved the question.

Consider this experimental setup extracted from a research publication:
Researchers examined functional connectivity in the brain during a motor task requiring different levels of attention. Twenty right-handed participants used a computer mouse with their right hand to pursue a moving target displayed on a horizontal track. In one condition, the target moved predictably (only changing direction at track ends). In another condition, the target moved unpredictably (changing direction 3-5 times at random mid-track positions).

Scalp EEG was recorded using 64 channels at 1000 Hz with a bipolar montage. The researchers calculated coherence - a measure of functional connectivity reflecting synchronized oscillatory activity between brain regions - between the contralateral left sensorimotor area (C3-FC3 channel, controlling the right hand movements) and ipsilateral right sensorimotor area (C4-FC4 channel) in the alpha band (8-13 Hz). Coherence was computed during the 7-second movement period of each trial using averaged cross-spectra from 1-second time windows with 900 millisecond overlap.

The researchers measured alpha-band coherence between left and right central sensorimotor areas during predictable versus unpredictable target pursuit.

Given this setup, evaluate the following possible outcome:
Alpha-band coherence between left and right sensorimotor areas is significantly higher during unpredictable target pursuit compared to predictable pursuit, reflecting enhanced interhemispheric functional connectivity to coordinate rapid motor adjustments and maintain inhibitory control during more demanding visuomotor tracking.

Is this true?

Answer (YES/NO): YES